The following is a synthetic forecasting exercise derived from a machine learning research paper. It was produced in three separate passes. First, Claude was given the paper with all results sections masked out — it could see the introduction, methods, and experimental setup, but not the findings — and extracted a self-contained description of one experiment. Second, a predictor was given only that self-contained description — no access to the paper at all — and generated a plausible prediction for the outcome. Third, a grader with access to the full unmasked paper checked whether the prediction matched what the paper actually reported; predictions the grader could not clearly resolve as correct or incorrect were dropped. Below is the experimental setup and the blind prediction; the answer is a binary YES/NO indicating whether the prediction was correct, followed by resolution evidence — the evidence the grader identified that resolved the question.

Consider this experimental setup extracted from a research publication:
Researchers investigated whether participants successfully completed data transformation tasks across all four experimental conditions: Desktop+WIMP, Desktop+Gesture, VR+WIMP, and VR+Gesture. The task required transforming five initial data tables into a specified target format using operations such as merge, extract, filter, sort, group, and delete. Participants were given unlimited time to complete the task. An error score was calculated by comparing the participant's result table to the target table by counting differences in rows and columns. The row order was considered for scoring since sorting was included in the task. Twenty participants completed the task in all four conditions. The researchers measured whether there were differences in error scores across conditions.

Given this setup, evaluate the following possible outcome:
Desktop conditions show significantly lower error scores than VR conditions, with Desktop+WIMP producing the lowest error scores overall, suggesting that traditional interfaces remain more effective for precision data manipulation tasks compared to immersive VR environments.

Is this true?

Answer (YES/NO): NO